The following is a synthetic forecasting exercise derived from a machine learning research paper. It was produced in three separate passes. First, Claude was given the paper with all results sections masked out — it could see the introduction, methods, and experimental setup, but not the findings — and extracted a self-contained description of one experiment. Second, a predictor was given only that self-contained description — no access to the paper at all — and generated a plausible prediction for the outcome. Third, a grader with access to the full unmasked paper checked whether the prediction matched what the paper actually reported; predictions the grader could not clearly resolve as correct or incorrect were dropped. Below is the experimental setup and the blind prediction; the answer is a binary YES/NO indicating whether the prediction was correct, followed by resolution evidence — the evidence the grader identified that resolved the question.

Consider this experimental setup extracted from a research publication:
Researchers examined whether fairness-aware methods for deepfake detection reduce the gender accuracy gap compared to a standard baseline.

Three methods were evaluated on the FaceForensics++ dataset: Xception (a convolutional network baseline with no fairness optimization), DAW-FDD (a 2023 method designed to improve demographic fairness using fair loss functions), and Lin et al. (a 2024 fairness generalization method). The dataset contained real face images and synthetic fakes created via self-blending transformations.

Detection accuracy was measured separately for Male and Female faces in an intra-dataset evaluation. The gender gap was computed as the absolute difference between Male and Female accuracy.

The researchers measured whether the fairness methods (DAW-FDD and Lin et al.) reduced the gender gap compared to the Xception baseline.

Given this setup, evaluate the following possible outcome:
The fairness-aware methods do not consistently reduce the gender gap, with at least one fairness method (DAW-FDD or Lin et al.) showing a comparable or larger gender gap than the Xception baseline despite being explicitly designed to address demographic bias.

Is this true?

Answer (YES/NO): YES